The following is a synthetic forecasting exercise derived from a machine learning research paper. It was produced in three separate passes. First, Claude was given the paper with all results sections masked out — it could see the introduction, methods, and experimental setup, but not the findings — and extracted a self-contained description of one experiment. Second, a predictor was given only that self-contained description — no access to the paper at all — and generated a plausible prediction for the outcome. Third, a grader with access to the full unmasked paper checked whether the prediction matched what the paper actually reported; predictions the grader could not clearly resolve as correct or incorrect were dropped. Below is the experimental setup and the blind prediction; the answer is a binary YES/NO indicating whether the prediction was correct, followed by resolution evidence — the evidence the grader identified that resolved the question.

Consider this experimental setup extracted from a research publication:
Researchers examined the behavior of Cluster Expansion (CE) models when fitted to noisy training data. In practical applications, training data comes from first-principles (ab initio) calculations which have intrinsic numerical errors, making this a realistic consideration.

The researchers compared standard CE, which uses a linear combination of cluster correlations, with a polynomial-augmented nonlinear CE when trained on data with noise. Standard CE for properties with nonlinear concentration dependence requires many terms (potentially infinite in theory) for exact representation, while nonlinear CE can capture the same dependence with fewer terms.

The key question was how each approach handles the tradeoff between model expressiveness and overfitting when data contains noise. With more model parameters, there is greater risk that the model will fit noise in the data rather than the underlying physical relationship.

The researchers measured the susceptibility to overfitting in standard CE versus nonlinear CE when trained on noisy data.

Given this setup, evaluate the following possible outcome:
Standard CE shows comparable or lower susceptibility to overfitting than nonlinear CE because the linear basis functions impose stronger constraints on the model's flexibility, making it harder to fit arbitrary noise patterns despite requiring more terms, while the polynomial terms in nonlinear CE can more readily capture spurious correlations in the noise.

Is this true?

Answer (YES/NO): NO